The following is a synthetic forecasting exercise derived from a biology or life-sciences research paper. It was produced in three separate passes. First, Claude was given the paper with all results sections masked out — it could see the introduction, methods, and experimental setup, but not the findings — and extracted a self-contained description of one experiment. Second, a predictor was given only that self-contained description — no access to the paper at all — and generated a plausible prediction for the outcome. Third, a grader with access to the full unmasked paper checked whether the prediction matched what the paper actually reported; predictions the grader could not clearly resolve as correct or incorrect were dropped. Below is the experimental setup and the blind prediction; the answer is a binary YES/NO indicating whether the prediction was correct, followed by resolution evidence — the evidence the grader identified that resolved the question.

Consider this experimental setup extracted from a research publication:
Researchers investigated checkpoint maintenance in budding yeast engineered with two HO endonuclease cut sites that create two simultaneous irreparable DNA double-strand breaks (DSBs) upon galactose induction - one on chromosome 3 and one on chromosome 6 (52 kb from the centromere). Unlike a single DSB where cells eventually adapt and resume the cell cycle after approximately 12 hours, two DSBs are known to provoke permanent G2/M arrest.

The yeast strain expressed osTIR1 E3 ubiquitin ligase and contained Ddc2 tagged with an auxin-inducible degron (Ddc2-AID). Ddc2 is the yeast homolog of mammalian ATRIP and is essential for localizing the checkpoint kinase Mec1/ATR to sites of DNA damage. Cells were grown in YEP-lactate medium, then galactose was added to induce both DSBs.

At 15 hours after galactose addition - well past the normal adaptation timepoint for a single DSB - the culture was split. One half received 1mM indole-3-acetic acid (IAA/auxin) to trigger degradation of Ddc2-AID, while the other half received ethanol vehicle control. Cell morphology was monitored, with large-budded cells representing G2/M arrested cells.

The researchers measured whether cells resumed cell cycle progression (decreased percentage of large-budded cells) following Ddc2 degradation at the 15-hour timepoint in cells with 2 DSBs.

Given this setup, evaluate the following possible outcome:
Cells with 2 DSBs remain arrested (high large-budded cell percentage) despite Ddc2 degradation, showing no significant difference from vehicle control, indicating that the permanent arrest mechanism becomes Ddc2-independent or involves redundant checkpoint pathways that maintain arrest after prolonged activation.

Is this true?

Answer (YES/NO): YES